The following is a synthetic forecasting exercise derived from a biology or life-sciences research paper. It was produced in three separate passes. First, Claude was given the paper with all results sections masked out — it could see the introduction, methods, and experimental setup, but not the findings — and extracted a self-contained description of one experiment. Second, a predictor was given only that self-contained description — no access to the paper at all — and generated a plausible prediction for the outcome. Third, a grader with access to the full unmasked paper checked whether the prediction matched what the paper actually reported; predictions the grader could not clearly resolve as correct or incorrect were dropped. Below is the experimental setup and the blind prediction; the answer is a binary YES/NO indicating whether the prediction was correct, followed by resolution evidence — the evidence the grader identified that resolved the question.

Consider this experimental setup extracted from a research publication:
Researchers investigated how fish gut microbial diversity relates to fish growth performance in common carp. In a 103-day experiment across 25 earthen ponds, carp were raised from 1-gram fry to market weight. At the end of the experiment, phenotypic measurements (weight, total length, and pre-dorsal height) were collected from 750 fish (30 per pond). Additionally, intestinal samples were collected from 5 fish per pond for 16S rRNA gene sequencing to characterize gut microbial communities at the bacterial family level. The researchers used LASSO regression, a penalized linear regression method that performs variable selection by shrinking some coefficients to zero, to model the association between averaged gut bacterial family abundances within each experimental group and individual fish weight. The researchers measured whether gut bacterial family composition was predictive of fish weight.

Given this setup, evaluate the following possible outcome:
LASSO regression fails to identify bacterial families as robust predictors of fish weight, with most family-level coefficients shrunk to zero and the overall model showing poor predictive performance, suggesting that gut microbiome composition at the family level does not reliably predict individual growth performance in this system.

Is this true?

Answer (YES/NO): NO